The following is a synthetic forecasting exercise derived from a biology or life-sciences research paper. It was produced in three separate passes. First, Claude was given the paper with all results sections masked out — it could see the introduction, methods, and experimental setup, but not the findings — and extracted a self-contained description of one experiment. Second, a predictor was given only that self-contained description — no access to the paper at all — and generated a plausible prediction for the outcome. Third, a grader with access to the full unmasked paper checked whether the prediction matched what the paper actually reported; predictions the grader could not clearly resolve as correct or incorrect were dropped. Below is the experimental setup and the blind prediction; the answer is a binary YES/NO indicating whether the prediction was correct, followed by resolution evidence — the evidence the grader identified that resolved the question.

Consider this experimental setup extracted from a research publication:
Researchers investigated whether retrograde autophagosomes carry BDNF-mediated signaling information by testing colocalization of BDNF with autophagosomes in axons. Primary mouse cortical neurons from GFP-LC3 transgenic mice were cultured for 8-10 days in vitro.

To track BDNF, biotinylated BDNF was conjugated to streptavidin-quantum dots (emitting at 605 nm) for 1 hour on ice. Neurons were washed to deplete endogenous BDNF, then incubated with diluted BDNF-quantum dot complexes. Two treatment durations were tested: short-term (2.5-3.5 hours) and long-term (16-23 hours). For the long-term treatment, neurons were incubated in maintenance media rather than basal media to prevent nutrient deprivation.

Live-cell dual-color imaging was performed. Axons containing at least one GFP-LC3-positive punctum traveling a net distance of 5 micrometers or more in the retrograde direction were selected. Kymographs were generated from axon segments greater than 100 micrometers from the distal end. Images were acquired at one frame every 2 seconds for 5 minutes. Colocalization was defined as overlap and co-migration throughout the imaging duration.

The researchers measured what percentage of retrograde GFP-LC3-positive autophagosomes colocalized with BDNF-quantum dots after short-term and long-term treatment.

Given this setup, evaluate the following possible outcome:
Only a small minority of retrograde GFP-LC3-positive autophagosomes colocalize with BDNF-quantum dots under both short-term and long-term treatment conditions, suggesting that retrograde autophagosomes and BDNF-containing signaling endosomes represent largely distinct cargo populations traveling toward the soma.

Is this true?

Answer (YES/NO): YES